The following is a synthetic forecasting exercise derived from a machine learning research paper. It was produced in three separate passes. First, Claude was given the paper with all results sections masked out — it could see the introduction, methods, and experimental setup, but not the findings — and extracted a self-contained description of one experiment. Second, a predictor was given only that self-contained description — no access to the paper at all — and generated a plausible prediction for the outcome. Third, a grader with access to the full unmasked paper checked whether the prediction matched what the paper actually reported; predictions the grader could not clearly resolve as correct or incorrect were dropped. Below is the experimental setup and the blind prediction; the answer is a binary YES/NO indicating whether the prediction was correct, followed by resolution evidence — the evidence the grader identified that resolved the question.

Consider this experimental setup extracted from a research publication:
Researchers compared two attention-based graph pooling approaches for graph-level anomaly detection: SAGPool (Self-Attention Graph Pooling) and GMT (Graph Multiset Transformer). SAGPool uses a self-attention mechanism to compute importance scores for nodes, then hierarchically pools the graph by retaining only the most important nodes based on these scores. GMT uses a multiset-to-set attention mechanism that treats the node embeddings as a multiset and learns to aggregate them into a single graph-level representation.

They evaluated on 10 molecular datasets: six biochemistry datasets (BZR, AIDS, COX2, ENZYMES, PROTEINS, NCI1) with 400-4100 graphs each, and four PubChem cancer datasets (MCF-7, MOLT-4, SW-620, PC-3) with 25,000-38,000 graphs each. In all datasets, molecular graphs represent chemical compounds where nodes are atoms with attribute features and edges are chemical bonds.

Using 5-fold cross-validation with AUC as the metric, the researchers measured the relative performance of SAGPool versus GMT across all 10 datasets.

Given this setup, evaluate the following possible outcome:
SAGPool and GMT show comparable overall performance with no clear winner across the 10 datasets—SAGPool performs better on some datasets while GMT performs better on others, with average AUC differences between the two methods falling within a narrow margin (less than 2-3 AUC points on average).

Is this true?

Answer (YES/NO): NO